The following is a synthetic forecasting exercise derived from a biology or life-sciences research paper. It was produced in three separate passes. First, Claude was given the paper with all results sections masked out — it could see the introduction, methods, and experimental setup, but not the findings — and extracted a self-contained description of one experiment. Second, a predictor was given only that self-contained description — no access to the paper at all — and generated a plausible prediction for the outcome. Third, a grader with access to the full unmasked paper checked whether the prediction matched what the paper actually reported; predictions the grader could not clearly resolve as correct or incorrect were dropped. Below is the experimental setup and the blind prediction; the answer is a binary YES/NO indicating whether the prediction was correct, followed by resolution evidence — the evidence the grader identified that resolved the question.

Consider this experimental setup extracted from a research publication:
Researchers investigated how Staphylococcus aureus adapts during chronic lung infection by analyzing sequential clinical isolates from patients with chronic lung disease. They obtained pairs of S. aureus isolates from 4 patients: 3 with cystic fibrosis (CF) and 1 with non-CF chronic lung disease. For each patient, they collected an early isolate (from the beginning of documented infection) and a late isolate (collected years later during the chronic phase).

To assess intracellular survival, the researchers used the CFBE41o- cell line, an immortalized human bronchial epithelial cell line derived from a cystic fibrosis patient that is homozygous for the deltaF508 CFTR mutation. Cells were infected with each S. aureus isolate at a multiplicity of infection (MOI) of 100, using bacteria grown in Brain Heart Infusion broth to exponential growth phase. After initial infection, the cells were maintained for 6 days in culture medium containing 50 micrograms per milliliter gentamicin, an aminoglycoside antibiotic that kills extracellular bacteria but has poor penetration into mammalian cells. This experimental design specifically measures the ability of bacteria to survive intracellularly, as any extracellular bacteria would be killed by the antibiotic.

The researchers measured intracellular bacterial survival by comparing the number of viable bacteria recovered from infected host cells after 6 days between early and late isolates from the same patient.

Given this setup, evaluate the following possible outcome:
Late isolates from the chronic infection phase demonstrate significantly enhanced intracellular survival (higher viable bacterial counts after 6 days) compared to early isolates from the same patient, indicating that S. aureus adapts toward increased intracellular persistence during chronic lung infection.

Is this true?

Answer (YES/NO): NO